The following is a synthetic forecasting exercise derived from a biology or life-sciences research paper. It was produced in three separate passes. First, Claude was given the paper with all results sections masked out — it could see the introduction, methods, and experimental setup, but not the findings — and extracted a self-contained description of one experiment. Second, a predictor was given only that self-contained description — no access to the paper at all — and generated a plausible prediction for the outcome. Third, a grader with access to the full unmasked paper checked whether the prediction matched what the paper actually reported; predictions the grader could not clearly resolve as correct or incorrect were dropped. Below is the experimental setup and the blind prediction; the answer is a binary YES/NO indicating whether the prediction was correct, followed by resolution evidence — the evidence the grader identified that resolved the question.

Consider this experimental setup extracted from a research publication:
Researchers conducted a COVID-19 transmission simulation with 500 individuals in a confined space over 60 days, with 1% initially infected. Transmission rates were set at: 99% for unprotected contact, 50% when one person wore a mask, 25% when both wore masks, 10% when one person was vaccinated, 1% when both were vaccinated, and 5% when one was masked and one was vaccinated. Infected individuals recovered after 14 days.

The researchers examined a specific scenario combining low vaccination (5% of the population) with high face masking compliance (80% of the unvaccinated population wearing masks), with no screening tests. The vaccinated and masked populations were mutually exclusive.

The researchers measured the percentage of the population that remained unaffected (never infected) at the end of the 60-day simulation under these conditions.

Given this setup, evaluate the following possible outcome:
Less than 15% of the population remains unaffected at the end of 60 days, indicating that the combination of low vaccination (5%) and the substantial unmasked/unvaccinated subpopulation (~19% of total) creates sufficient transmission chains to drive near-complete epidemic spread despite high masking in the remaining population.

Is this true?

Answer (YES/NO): NO